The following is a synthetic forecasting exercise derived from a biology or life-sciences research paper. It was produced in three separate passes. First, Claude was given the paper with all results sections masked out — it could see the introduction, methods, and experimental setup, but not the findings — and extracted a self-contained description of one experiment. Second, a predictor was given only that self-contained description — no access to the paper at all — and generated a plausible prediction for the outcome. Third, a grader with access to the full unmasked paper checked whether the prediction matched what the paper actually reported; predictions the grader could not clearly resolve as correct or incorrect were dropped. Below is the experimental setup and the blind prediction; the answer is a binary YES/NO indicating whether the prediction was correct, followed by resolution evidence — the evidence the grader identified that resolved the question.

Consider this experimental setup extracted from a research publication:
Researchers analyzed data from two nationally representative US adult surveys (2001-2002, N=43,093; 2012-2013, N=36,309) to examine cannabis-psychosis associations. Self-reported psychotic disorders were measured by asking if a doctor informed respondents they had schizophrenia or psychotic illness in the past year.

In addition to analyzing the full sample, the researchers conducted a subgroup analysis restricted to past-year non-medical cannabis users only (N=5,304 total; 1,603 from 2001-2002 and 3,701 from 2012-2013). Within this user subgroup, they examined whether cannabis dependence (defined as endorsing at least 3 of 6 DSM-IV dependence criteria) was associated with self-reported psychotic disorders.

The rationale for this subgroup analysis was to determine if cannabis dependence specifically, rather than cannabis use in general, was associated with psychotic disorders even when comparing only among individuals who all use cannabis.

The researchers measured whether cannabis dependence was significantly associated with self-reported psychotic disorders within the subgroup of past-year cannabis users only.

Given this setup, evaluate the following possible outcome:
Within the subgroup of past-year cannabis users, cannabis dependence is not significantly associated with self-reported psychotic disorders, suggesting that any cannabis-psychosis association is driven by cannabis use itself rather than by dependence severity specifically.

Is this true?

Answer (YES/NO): NO